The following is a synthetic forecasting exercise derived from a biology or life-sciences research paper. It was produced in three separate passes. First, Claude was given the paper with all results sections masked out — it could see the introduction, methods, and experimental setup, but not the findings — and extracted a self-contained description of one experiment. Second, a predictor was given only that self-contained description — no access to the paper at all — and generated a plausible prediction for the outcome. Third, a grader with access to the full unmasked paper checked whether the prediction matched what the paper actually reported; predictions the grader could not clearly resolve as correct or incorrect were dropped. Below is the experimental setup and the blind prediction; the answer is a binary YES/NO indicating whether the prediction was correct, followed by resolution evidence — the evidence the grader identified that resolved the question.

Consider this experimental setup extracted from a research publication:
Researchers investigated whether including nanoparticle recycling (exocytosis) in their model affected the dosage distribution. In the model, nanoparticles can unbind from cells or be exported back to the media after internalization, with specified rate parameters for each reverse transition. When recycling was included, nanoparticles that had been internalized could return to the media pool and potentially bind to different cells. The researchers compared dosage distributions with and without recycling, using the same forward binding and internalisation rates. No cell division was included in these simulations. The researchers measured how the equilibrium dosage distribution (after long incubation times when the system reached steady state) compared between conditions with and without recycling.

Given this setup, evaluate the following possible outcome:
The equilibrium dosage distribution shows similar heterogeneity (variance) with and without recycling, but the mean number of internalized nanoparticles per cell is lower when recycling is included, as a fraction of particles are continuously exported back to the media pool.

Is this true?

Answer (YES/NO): NO